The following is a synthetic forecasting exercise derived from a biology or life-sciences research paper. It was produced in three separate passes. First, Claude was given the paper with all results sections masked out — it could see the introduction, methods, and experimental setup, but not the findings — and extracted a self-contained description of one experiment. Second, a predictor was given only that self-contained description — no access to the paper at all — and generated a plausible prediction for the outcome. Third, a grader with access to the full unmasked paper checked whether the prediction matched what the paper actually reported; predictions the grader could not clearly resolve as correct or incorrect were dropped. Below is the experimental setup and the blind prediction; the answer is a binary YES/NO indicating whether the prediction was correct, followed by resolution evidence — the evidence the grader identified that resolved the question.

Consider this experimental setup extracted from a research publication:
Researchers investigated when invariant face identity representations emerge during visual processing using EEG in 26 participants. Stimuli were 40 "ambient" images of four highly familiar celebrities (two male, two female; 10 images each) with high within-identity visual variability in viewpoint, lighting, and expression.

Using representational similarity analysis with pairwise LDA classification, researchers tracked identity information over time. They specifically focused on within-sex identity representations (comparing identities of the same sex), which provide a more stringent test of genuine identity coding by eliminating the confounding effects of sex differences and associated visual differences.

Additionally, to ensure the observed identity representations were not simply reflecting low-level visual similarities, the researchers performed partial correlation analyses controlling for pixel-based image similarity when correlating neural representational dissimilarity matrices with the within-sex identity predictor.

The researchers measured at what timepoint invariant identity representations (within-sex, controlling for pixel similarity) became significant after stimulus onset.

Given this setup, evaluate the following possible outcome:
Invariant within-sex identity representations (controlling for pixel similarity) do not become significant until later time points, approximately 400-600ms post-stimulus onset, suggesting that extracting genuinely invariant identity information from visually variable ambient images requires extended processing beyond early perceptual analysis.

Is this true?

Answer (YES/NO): YES